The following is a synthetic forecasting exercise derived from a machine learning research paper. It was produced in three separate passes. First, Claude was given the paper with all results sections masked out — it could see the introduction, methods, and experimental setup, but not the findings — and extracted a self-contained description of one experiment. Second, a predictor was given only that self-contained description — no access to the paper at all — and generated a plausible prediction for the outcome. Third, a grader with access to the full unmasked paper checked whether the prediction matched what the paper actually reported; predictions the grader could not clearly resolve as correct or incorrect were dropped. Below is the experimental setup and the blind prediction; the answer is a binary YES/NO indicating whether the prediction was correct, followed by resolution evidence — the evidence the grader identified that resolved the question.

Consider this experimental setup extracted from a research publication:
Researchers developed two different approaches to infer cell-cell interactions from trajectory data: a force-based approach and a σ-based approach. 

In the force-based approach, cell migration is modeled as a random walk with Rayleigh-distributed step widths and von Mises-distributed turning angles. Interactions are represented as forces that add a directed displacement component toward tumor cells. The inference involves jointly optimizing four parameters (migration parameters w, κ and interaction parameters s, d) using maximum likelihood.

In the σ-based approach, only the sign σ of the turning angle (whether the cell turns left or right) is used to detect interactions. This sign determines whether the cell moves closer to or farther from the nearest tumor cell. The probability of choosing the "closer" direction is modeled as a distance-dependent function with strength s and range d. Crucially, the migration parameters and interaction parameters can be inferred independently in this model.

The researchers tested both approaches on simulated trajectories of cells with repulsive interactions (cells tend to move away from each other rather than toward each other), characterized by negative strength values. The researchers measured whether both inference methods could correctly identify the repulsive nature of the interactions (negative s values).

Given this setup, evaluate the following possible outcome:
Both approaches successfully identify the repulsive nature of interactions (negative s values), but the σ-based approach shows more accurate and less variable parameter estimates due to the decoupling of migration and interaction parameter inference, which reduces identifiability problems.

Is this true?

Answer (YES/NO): NO